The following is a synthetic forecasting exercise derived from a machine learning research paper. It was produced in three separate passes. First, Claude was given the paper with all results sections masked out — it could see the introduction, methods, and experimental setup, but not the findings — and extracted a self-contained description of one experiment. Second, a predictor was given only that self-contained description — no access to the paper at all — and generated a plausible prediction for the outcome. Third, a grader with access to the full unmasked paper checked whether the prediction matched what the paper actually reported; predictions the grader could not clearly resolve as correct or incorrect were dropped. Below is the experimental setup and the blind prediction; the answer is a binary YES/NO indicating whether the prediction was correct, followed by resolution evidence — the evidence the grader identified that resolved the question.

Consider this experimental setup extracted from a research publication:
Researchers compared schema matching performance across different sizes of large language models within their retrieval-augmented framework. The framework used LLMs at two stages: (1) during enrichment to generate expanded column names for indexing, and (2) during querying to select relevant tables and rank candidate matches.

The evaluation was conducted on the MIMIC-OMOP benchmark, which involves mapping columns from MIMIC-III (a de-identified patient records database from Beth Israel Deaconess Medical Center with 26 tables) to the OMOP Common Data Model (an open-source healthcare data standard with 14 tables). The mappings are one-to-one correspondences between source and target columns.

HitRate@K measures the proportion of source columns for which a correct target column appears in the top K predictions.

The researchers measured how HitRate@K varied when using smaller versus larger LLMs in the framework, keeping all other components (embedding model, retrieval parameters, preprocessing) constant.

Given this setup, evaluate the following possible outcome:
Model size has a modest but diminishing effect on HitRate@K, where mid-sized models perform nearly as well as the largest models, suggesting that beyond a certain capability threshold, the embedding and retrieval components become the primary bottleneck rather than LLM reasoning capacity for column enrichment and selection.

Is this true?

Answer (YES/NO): NO